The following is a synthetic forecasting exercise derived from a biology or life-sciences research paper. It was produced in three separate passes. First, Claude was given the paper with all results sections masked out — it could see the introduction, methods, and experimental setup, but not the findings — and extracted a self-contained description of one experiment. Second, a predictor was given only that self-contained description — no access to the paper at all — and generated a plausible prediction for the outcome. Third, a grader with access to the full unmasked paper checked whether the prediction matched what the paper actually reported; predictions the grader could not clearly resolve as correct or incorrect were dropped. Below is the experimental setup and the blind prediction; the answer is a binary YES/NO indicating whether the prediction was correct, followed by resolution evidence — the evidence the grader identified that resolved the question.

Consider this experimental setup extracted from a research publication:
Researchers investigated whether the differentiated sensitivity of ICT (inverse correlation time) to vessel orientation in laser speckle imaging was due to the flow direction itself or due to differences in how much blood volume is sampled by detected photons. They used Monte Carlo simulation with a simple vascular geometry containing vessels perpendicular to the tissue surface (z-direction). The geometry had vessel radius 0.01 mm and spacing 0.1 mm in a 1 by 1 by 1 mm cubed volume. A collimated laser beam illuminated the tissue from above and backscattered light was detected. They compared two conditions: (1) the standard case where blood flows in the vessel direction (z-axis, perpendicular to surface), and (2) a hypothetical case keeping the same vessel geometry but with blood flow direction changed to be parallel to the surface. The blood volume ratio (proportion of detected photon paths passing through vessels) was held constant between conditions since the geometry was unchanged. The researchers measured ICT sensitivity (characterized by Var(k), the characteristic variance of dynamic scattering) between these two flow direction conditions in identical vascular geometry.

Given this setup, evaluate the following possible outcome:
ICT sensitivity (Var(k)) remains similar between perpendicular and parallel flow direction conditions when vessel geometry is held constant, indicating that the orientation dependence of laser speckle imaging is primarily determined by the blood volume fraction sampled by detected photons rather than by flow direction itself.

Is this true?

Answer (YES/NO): NO